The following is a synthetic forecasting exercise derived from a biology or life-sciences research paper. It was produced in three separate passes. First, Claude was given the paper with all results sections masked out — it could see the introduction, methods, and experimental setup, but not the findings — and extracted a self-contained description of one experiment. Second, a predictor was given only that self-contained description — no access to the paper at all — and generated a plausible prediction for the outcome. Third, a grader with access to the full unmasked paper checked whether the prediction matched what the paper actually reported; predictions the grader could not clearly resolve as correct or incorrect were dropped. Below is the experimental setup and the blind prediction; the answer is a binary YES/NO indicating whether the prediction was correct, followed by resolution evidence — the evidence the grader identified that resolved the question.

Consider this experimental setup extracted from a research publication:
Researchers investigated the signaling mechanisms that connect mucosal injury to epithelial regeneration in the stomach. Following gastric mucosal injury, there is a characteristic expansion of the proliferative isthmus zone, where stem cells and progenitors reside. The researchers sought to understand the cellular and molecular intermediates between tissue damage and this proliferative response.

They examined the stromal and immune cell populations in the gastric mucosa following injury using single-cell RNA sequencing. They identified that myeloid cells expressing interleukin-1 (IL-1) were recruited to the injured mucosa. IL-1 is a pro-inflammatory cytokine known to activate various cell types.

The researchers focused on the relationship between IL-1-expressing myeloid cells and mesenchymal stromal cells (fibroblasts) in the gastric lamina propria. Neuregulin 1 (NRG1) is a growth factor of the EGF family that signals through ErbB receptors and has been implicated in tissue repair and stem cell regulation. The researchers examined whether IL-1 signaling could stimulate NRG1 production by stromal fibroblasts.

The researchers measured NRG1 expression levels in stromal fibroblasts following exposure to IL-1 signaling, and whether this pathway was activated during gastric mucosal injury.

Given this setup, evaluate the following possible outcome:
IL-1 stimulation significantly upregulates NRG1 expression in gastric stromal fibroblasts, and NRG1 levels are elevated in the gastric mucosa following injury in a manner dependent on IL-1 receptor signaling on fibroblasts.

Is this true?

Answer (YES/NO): YES